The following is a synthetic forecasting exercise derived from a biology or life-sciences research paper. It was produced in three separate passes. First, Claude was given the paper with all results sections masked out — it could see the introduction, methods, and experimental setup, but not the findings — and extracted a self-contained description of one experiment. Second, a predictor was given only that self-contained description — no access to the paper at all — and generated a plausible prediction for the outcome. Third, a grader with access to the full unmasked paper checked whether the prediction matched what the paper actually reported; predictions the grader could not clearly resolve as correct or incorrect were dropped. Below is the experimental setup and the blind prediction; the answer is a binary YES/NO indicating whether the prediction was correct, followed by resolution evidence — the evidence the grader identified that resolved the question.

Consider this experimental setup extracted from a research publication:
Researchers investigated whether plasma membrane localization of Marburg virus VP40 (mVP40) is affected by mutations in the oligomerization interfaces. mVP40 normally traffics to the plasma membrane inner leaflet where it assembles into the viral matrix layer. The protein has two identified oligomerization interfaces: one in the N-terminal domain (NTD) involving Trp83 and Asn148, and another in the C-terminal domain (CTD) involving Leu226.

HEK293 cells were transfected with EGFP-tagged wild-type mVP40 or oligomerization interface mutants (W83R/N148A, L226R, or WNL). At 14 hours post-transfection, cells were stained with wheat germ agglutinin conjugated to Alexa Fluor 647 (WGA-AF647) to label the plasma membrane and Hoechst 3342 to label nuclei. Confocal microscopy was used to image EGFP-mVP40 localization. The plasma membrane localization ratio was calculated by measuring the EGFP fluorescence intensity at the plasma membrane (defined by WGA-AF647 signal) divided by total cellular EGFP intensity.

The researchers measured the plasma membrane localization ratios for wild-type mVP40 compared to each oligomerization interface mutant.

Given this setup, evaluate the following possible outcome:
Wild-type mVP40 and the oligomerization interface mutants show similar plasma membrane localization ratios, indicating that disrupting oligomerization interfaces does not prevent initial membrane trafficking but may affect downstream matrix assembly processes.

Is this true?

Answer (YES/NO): NO